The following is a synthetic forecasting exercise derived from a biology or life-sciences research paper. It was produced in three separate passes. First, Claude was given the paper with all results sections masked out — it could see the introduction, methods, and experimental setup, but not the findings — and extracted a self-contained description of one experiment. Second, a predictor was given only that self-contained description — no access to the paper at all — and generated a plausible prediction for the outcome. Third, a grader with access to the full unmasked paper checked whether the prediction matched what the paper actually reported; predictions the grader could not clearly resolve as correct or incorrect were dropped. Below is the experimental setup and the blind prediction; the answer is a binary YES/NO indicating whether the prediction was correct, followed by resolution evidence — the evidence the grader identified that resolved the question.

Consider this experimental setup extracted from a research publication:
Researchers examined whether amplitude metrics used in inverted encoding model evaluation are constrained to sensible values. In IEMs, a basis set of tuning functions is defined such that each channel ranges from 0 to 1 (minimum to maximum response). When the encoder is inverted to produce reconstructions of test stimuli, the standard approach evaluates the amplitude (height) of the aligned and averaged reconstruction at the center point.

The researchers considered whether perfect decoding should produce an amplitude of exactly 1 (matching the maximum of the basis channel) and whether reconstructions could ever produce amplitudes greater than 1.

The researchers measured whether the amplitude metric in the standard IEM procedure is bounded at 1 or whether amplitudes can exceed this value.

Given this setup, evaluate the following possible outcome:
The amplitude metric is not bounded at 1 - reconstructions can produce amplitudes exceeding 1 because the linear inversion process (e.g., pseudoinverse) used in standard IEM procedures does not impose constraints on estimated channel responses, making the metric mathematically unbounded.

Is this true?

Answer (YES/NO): YES